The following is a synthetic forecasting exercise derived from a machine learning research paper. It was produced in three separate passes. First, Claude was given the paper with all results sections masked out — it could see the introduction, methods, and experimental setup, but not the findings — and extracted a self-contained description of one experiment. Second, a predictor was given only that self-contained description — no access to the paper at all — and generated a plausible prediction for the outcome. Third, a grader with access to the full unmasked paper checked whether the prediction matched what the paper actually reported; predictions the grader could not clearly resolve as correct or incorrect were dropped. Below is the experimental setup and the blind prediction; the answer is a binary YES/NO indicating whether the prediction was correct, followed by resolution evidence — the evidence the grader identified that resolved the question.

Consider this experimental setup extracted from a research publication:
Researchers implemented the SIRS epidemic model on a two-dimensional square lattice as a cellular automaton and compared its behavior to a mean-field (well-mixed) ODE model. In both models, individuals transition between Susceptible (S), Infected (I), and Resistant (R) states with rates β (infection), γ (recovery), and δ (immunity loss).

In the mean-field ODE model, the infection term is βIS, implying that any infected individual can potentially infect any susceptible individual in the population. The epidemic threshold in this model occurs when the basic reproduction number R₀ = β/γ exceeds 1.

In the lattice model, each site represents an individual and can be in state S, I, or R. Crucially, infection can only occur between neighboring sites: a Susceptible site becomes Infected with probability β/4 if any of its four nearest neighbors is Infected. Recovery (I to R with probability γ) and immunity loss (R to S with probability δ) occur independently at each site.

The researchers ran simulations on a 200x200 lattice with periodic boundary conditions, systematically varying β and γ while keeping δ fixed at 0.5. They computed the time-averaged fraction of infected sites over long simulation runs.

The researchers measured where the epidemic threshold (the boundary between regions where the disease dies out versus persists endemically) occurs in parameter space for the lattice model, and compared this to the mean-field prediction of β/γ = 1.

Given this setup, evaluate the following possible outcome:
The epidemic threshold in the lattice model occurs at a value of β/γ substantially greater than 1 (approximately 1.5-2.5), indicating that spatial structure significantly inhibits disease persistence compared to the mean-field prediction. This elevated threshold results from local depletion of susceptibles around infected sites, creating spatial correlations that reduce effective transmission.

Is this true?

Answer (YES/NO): YES